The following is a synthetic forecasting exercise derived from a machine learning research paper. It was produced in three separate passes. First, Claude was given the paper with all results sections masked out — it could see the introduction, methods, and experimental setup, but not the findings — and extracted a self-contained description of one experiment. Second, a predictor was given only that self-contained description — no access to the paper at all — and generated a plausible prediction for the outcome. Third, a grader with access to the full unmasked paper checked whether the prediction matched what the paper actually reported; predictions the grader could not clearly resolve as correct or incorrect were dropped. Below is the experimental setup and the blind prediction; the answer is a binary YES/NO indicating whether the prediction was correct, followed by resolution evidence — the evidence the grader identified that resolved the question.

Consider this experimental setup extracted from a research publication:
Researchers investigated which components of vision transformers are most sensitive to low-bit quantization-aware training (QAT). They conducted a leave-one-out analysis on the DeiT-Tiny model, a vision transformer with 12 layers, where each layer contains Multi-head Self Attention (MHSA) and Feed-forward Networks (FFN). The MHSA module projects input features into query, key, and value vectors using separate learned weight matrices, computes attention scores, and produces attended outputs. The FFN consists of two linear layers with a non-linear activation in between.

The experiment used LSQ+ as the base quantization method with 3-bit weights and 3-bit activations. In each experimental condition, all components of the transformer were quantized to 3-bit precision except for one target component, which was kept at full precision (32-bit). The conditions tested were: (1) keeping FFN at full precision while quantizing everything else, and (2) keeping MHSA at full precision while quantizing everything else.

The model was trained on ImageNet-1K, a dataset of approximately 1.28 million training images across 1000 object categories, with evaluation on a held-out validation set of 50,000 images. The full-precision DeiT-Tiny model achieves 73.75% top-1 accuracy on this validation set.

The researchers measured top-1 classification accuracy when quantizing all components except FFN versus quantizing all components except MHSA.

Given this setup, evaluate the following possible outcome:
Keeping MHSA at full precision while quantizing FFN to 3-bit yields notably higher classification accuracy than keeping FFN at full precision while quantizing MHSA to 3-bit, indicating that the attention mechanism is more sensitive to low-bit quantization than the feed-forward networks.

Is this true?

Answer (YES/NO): YES